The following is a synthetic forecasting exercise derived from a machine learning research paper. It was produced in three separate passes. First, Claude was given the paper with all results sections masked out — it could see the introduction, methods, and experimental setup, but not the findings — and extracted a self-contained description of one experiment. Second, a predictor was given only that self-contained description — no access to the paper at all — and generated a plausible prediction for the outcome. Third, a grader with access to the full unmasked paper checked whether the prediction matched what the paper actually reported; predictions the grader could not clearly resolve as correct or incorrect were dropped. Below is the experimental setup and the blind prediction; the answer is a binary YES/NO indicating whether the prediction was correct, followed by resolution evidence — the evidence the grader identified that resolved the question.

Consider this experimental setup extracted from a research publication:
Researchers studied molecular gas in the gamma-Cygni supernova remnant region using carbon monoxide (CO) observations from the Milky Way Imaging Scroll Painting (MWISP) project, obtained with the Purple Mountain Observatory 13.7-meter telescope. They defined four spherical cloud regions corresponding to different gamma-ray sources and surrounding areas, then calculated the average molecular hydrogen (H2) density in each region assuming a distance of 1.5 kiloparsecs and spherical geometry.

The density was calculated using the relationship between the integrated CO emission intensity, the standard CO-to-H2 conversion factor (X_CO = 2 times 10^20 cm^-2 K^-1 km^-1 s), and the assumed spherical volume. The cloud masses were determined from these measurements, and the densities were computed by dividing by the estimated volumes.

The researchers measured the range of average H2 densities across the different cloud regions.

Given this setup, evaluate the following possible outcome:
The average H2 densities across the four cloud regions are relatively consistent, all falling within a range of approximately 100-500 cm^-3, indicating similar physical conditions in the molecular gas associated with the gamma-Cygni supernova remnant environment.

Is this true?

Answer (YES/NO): NO